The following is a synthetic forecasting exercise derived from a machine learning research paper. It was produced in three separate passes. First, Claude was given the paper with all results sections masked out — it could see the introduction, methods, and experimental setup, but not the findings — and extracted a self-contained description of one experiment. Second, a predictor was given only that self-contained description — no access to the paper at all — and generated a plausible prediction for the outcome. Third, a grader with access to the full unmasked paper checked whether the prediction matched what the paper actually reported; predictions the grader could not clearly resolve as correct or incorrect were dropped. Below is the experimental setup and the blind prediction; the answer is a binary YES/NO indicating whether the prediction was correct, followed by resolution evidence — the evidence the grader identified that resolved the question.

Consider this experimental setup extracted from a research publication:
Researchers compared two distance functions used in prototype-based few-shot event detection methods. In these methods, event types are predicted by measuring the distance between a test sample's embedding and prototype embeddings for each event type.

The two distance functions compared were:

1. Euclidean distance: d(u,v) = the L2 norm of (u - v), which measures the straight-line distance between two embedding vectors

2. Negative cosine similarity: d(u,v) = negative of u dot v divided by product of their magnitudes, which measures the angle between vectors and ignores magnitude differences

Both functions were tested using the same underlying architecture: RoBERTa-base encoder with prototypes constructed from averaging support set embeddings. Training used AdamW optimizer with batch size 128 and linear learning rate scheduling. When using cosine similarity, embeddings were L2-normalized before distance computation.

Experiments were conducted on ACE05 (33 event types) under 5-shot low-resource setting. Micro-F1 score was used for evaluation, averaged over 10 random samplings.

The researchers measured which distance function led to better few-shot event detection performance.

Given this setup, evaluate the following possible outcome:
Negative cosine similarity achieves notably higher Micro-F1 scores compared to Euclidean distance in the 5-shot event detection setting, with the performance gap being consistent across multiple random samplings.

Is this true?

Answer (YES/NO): NO